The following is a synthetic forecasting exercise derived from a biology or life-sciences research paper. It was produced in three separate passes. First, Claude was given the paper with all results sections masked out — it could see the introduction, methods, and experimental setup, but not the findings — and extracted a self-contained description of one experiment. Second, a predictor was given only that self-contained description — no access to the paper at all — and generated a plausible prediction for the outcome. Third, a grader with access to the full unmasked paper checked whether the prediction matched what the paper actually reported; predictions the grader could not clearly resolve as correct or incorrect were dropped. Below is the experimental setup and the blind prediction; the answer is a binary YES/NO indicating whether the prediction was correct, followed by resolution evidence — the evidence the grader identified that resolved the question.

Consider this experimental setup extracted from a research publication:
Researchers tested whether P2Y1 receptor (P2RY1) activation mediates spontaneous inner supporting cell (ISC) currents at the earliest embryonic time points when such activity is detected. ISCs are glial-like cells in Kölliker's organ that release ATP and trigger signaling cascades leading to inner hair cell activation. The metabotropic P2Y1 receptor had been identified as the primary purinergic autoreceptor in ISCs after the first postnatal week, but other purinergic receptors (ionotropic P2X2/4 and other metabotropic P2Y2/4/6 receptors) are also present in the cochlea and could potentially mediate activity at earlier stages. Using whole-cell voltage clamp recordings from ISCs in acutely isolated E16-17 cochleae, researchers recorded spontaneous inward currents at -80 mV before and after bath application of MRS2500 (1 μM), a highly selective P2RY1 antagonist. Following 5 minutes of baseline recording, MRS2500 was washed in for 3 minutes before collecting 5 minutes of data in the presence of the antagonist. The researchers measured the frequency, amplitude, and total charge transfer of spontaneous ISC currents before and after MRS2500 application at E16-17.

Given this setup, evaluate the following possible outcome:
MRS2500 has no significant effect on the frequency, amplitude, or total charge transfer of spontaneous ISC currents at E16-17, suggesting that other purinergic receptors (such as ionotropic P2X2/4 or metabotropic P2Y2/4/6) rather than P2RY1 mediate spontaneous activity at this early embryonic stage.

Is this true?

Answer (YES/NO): NO